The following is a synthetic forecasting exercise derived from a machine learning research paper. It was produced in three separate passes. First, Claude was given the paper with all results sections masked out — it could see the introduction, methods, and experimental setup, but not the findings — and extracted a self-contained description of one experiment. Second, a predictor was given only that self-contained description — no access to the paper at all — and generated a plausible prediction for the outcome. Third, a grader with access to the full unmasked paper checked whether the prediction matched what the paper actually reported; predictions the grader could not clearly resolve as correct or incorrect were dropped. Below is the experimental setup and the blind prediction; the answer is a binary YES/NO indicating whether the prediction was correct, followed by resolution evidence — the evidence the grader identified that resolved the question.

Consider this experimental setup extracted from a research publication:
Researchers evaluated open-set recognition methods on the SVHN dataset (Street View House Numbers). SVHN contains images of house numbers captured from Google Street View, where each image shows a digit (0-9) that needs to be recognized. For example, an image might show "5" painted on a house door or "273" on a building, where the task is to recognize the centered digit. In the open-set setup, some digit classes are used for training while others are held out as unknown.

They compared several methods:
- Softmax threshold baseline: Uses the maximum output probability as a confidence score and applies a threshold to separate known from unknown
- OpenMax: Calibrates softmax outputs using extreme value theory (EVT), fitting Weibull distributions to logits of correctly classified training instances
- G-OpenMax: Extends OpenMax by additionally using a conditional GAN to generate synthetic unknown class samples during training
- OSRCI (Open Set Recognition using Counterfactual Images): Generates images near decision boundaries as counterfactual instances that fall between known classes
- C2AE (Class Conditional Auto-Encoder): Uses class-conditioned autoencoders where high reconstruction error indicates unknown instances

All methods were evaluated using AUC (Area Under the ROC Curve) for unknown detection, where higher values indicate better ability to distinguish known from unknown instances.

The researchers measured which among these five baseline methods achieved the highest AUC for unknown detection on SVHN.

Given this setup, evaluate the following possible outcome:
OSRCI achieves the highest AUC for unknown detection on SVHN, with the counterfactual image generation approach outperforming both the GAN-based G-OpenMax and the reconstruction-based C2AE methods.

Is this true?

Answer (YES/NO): YES